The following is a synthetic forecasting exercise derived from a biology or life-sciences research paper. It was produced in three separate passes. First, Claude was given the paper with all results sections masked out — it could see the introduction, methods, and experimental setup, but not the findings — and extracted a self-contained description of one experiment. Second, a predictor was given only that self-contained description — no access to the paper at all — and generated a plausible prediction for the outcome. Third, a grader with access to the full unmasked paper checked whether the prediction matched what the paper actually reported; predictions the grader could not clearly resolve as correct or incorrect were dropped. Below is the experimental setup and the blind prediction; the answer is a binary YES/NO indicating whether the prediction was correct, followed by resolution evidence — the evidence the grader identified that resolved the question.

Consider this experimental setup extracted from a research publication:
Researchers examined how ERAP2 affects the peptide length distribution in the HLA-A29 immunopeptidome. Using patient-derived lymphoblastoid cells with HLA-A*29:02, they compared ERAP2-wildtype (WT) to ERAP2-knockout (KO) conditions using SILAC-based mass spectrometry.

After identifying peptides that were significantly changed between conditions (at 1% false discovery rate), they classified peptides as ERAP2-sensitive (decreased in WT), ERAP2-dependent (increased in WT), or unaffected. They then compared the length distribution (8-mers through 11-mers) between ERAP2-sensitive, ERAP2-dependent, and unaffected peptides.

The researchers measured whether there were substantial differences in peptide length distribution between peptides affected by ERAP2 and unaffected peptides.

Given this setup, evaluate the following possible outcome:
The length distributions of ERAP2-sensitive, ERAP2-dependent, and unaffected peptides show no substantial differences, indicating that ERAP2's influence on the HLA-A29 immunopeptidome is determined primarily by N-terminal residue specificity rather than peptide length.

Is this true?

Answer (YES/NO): YES